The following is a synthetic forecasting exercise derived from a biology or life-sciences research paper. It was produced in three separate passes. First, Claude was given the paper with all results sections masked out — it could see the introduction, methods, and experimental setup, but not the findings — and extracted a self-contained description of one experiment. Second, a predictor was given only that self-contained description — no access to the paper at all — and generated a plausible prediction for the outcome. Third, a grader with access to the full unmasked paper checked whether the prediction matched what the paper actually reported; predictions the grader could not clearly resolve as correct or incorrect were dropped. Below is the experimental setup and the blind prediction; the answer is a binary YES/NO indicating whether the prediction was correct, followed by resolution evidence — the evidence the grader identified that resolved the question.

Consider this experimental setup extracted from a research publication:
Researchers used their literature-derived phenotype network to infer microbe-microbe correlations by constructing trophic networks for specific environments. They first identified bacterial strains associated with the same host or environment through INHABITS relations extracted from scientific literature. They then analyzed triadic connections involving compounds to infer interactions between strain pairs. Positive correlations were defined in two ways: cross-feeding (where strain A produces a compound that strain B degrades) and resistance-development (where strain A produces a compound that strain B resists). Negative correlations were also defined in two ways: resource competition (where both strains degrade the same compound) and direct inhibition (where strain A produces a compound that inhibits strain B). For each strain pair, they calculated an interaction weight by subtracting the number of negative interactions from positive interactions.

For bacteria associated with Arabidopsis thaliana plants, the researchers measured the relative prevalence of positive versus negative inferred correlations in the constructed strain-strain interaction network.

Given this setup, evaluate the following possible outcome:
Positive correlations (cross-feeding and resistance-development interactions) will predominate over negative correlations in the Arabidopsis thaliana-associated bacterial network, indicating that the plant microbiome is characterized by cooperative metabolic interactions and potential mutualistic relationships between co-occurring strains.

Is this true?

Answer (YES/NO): YES